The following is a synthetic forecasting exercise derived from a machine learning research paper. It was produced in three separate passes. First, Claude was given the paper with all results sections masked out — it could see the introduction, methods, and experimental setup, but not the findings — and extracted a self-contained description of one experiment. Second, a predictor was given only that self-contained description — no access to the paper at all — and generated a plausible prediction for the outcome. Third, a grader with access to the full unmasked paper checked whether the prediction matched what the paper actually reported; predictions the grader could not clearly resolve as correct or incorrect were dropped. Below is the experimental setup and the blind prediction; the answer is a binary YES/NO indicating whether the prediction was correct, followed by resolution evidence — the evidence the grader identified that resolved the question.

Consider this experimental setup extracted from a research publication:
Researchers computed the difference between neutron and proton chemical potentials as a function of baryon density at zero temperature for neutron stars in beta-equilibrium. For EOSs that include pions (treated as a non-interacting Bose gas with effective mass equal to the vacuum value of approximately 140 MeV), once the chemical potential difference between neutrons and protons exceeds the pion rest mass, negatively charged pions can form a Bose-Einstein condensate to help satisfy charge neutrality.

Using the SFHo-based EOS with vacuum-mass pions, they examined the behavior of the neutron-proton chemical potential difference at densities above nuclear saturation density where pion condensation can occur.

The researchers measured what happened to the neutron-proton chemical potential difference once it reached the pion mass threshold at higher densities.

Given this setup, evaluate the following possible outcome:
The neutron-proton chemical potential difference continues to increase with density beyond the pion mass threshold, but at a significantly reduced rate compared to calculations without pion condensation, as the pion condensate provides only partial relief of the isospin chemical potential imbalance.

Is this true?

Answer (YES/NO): NO